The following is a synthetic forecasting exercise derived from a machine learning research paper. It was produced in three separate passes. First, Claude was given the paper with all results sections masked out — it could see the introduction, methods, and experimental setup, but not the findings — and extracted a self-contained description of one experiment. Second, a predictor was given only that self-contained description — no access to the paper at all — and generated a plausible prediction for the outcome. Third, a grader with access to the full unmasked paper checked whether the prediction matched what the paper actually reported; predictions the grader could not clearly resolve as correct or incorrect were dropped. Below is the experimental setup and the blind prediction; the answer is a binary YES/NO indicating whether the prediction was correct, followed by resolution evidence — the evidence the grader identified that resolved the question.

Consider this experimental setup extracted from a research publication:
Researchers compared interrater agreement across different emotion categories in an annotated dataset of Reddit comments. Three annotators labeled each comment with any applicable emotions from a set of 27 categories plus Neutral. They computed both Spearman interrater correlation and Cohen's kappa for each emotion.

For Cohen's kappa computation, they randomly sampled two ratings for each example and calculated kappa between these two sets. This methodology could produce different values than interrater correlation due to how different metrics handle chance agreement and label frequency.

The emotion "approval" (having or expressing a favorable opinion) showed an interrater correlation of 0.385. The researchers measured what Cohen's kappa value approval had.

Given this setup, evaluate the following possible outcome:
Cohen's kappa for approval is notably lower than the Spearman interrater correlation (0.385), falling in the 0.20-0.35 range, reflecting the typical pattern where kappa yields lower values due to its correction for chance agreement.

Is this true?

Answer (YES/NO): NO